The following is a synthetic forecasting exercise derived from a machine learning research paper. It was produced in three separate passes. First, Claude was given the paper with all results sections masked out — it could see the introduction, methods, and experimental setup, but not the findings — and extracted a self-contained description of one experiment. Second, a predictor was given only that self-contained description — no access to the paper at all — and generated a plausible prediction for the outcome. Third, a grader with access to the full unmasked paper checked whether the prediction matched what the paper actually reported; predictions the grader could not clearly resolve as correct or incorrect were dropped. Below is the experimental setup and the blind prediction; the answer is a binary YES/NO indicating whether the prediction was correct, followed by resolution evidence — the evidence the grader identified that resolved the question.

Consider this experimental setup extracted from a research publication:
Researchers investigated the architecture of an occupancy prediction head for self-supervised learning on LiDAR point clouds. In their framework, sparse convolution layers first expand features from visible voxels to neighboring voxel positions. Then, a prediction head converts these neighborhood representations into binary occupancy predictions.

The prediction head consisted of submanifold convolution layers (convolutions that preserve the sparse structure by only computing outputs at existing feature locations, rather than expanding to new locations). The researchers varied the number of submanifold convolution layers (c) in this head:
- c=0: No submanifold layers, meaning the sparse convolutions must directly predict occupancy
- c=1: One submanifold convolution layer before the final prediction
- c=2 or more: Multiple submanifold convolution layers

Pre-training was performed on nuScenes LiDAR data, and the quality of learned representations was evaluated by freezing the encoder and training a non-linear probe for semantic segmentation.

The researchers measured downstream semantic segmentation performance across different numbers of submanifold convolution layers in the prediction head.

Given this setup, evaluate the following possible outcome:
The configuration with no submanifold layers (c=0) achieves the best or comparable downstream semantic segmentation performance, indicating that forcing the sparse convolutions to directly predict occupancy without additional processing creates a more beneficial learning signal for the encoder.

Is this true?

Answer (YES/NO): NO